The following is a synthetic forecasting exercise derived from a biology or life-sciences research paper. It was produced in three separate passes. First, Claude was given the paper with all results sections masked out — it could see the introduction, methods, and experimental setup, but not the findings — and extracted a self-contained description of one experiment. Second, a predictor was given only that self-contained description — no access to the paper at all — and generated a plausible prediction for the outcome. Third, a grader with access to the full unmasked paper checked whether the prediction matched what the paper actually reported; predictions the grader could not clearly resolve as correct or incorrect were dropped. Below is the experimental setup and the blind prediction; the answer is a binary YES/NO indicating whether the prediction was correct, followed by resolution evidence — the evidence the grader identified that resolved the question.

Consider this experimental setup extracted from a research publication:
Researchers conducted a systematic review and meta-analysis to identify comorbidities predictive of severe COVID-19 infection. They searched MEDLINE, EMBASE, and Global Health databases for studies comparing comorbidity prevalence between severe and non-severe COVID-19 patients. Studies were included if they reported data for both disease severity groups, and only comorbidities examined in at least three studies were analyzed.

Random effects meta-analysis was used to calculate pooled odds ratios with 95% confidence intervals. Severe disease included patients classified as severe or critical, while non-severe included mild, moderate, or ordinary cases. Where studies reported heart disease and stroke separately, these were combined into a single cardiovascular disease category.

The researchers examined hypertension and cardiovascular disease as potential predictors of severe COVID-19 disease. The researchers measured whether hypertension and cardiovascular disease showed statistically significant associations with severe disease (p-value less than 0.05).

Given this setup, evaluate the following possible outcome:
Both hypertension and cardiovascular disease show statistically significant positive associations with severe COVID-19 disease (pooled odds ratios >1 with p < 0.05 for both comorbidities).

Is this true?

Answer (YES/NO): YES